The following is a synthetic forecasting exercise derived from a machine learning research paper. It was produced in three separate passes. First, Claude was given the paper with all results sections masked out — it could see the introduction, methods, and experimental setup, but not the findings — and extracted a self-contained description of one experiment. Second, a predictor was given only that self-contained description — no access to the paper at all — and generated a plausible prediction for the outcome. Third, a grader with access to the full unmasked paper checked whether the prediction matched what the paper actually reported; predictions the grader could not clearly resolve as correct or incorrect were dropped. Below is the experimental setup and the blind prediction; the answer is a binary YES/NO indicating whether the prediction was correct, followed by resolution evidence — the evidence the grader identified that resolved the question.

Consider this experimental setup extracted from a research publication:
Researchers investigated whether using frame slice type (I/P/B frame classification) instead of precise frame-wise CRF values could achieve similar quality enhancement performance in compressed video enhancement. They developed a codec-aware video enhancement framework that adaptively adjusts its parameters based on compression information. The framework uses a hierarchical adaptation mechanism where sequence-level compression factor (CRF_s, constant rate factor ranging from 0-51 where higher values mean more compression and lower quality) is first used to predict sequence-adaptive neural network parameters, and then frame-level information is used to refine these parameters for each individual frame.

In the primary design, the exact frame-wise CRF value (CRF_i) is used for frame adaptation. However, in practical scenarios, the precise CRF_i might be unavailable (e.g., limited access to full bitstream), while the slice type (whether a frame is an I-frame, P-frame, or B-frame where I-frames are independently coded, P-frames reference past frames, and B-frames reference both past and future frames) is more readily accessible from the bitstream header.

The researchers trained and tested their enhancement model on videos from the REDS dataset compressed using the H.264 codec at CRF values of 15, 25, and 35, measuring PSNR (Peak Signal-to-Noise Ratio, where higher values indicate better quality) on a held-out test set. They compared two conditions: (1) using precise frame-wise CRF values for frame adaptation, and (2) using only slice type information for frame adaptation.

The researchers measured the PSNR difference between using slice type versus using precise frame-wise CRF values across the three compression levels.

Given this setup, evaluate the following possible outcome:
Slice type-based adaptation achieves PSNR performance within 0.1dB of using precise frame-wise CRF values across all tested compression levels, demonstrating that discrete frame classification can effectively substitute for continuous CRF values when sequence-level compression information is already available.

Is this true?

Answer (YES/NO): YES